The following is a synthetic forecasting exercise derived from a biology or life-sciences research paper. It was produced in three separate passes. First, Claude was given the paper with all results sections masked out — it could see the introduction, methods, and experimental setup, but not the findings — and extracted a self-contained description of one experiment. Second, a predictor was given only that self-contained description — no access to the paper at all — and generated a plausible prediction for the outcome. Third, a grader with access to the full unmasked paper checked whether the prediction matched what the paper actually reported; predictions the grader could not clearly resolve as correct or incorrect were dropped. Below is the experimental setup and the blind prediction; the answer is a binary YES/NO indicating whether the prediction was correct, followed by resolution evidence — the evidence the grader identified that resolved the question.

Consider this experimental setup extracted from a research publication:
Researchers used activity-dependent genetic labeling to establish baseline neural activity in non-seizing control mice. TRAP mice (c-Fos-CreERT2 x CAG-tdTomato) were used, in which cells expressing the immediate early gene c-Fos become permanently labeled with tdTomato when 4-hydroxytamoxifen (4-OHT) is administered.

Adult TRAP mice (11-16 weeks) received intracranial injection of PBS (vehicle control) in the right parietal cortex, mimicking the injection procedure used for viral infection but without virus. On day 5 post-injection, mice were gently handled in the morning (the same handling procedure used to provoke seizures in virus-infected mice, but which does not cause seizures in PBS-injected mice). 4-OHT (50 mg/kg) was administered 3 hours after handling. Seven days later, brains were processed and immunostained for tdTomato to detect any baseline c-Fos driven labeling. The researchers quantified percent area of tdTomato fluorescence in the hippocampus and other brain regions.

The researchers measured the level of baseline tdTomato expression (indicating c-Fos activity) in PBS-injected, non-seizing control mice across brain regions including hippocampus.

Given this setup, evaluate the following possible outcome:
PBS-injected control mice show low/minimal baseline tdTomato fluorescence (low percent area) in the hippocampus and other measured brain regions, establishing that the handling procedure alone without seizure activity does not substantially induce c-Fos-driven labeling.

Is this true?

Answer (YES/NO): YES